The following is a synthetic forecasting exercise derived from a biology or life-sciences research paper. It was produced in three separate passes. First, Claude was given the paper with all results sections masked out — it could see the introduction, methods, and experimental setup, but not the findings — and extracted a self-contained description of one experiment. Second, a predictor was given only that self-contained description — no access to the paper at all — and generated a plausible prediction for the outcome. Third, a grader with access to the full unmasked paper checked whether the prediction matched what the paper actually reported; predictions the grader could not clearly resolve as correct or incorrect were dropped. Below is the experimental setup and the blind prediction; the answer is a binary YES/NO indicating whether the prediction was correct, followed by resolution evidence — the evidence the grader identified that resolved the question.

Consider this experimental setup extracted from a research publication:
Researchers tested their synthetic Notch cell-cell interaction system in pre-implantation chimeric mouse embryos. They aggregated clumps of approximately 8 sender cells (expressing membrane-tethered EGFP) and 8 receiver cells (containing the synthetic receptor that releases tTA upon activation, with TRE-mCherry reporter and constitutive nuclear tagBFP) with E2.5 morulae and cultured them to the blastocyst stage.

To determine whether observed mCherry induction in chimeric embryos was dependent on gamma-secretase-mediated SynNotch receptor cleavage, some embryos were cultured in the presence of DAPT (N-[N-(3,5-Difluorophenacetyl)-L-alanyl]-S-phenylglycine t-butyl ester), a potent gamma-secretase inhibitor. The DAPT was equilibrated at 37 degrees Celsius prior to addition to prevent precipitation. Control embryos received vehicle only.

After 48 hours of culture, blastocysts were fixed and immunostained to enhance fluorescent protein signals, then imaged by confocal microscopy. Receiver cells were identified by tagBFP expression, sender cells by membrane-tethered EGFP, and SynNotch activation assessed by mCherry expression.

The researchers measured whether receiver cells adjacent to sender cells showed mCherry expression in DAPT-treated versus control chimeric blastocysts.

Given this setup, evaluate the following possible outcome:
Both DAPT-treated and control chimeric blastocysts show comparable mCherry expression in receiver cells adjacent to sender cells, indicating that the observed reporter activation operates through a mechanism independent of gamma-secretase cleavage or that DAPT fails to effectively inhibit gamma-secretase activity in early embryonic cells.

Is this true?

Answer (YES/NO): NO